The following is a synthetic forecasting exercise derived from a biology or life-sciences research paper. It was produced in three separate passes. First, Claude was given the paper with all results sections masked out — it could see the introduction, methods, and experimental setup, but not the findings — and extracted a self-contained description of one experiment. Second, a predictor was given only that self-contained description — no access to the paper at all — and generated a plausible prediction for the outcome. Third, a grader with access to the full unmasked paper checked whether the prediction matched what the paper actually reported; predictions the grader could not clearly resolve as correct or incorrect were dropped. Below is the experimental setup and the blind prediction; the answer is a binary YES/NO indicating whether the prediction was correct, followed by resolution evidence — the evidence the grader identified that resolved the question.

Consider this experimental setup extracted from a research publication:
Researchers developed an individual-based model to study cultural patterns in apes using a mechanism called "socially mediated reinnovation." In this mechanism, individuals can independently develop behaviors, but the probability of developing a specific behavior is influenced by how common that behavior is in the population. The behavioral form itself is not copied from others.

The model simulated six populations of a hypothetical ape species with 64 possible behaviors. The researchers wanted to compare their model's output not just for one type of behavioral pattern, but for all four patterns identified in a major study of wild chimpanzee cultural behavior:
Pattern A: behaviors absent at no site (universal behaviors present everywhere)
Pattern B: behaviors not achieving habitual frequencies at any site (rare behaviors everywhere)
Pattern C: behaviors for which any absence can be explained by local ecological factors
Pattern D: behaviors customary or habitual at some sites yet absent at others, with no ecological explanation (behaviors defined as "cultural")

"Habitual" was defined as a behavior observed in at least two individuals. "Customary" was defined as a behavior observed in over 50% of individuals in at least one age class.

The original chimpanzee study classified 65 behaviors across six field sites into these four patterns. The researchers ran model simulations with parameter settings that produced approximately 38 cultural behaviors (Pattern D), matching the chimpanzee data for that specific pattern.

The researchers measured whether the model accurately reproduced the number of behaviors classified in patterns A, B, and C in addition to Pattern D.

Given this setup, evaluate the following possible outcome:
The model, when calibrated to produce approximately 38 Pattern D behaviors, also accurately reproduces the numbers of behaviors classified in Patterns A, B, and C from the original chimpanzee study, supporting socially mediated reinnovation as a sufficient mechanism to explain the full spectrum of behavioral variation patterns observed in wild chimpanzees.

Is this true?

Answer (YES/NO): YES